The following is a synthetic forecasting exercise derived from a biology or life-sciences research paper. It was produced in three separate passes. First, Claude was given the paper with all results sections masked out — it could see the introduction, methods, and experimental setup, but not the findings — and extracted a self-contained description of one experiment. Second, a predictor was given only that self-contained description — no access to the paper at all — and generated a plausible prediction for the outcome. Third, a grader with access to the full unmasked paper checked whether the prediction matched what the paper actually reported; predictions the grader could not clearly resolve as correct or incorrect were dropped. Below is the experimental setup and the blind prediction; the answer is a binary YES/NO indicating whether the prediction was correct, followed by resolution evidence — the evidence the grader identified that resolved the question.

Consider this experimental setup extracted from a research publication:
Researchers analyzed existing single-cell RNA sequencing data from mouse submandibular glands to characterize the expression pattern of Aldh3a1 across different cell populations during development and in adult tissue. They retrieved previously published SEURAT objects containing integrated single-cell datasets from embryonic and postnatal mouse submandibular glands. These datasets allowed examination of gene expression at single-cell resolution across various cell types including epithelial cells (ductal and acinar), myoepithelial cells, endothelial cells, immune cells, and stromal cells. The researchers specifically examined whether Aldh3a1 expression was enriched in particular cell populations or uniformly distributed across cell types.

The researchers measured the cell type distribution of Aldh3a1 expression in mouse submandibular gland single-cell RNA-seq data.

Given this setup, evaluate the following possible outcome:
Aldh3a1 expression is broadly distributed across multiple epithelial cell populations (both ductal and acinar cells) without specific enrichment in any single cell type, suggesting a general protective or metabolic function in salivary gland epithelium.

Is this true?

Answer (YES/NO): NO